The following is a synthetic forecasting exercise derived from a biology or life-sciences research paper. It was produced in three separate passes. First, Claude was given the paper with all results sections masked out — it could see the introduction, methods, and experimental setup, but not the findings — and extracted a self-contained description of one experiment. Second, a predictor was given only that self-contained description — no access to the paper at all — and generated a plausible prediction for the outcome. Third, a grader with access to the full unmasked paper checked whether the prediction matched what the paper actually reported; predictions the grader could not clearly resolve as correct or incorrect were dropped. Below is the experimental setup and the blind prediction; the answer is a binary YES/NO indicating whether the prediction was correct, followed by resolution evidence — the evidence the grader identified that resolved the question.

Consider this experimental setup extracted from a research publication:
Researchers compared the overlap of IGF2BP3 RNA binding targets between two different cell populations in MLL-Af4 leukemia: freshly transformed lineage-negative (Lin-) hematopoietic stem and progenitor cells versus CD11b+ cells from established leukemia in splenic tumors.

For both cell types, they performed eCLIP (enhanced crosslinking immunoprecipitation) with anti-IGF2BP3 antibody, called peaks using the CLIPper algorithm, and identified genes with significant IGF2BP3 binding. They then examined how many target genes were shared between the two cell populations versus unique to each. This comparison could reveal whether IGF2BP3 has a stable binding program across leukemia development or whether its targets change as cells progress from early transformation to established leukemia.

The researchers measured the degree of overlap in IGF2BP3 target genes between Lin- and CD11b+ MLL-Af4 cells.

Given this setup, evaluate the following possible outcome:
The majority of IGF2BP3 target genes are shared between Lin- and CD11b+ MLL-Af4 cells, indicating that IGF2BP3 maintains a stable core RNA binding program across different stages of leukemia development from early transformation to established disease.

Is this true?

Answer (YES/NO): NO